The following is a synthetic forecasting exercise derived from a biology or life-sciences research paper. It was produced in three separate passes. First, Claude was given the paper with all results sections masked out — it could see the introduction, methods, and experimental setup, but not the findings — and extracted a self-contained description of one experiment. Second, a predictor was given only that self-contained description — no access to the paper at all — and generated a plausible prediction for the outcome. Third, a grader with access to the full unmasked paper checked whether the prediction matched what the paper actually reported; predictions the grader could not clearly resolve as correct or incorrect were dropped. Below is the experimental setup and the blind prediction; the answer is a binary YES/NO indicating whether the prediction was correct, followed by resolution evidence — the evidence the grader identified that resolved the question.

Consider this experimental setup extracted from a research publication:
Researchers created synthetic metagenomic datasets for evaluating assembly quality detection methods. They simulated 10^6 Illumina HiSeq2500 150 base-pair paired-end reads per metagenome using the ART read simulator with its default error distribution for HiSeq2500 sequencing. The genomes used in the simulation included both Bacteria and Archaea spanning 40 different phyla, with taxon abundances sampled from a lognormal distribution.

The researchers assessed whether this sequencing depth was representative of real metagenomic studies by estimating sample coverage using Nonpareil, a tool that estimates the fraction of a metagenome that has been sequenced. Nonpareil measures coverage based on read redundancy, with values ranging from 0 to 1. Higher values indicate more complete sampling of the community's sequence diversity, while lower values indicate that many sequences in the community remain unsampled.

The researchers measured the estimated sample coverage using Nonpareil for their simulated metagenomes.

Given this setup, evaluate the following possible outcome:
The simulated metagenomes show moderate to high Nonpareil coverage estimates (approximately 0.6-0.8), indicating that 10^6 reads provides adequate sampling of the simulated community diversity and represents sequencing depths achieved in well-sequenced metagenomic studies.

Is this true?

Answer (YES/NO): NO